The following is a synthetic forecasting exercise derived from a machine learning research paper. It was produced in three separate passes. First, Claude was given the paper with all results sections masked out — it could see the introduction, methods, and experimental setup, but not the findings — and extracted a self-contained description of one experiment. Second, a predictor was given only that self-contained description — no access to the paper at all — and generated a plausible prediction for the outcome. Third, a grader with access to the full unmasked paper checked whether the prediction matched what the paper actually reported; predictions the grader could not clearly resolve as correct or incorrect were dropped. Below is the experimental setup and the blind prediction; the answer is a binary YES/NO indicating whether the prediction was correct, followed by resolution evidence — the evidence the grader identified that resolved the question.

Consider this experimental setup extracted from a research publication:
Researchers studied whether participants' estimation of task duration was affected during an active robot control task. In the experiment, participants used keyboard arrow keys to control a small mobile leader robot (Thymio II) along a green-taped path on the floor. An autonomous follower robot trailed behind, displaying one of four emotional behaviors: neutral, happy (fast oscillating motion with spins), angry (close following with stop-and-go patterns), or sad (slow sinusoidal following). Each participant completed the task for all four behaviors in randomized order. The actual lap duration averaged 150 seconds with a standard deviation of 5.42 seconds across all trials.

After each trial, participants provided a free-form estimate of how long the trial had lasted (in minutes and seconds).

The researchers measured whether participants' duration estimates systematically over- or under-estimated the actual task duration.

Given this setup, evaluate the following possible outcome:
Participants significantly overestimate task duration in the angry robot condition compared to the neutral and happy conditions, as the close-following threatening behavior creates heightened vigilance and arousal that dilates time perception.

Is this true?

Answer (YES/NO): NO